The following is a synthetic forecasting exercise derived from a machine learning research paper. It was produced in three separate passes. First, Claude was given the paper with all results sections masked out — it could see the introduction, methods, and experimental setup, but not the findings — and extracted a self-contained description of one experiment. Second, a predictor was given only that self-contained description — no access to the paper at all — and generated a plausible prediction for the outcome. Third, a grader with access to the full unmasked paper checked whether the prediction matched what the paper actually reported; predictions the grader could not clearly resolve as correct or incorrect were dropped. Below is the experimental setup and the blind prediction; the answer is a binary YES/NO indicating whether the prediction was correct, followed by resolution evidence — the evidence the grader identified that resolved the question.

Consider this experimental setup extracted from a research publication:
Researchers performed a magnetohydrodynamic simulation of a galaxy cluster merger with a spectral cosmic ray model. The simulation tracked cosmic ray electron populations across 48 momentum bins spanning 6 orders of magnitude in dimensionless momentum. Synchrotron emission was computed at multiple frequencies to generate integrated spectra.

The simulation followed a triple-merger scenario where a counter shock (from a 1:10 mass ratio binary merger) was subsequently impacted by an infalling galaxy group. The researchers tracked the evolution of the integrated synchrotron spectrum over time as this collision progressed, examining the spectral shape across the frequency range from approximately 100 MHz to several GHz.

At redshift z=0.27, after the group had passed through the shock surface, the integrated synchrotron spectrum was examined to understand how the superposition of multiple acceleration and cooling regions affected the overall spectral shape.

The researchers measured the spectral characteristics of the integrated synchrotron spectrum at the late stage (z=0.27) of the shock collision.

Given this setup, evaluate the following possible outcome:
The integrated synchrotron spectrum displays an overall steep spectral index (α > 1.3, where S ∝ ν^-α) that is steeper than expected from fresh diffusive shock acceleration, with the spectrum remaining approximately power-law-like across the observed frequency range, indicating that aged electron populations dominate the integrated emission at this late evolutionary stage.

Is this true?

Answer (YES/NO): NO